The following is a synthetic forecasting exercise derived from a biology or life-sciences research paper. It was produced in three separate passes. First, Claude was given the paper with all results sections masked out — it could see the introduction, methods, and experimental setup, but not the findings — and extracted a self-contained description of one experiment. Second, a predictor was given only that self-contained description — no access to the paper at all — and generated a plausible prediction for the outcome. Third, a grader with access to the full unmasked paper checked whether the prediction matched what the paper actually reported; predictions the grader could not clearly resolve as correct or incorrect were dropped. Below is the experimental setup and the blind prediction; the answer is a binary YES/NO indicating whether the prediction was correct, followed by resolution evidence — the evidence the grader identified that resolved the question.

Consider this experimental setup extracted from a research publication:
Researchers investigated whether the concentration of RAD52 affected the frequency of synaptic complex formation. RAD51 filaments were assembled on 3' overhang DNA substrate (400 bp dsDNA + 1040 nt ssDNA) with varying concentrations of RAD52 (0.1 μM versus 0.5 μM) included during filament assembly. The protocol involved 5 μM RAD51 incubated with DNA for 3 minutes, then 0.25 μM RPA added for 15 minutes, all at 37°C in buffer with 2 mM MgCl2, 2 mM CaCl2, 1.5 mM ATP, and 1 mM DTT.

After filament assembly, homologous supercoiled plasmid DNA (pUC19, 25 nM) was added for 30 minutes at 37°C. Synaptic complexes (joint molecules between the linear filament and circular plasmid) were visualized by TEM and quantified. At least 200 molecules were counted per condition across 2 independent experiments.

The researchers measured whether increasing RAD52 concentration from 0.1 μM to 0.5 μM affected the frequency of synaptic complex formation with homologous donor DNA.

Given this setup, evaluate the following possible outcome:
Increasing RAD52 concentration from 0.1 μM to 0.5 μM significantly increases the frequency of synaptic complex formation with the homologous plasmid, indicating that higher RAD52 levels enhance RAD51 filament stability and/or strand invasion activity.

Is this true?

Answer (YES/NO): NO